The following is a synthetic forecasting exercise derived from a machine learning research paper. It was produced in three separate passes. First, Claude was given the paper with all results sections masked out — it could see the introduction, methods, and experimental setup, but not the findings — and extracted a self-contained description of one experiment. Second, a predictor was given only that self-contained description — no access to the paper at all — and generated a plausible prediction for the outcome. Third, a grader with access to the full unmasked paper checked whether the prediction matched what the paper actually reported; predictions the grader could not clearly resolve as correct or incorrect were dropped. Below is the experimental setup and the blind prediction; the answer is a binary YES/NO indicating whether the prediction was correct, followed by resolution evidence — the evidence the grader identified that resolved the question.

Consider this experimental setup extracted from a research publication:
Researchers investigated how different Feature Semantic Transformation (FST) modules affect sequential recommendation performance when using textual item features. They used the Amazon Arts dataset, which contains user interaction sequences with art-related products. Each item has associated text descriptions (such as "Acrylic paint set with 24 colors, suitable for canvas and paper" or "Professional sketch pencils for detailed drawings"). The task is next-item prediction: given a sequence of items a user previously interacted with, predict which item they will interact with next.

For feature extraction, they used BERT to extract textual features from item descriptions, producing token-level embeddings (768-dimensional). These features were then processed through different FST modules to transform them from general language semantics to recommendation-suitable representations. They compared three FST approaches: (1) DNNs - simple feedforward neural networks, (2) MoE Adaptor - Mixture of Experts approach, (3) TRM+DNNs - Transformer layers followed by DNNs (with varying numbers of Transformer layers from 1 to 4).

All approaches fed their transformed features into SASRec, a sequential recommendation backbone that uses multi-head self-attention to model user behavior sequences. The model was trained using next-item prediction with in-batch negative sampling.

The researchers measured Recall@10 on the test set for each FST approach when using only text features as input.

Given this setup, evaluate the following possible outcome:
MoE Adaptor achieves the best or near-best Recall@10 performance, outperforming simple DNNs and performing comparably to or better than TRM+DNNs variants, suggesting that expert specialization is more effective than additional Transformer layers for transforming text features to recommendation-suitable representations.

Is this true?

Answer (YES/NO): NO